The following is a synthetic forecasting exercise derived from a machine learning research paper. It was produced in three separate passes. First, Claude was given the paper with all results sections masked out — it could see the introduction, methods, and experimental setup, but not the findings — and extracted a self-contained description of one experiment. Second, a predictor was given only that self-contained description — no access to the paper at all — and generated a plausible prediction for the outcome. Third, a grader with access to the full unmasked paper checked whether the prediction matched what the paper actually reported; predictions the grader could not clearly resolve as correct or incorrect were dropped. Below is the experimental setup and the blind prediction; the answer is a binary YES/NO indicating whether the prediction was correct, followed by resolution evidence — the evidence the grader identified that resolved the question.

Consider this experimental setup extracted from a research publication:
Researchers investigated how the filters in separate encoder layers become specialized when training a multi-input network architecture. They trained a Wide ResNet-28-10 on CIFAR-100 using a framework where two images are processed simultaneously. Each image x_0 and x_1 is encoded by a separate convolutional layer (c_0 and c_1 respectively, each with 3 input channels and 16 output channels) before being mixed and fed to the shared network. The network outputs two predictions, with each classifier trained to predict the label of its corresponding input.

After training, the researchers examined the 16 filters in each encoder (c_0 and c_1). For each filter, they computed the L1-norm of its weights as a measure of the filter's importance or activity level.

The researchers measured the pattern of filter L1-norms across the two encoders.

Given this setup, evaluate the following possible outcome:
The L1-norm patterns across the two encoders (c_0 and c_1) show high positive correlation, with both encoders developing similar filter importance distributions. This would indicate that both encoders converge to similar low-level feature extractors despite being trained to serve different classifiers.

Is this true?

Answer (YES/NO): NO